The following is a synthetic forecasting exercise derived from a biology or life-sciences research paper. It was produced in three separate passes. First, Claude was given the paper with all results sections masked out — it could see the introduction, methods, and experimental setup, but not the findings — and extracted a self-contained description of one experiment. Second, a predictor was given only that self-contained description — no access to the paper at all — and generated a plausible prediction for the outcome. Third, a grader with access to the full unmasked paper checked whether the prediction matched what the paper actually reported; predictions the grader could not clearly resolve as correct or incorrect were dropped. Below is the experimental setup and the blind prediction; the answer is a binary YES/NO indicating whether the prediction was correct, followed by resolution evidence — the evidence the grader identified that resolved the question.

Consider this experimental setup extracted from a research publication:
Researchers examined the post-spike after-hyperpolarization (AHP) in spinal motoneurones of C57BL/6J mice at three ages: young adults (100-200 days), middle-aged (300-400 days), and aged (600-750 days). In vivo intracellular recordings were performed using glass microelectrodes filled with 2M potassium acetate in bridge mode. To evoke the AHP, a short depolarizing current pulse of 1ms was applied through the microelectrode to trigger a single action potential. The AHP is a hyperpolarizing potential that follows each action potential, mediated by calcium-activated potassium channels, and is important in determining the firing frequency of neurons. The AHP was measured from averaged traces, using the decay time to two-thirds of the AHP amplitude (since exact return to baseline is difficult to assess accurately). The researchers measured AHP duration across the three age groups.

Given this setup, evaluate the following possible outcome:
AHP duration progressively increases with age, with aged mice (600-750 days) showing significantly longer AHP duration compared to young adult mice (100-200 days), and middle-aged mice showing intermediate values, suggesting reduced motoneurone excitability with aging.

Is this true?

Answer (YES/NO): NO